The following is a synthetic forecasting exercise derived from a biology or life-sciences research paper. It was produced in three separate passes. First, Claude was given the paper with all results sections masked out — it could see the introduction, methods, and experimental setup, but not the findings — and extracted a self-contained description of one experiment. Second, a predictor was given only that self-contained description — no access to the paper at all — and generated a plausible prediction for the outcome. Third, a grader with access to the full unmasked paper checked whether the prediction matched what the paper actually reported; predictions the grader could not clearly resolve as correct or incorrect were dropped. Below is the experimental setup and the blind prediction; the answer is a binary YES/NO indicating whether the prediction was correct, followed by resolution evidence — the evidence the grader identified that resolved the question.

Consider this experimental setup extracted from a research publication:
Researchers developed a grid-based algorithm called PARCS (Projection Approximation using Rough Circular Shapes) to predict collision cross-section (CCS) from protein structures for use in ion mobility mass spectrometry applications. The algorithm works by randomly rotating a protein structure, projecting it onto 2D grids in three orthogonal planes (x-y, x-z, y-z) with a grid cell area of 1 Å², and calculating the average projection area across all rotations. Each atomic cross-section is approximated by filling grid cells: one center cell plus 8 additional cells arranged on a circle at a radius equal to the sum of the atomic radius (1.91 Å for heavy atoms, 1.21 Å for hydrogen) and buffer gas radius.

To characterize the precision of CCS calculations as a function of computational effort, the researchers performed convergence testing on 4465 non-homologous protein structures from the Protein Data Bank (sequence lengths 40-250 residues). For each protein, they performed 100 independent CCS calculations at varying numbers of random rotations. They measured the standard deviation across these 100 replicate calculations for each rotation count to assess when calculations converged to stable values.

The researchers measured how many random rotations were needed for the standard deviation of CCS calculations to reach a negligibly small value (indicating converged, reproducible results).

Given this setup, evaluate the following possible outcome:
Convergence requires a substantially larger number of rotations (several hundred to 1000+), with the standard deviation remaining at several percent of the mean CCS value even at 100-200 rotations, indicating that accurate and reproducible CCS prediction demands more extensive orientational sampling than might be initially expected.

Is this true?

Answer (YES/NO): NO